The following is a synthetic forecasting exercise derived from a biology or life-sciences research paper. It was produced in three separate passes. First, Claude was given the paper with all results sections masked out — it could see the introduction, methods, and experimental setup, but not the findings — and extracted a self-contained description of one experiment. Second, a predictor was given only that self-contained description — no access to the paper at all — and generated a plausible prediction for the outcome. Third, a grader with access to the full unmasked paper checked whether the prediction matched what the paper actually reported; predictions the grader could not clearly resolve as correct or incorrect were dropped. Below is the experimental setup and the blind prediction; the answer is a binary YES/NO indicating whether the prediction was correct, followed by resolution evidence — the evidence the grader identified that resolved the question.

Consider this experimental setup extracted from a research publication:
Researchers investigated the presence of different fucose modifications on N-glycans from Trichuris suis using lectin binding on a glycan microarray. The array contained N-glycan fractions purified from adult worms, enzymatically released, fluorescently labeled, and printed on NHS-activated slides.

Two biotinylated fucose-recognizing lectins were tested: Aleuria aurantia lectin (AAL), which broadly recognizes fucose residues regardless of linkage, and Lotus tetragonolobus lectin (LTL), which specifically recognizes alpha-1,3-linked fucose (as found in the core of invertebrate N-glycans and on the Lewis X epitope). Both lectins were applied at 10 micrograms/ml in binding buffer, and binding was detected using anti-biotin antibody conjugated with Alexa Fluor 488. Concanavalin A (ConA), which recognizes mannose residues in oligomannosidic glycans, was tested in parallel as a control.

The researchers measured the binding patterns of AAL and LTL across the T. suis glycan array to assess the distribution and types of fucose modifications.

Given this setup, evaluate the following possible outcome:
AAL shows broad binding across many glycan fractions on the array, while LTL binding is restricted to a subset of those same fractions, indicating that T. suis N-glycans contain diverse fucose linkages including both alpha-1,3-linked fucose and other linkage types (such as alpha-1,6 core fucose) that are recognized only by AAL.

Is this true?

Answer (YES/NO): YES